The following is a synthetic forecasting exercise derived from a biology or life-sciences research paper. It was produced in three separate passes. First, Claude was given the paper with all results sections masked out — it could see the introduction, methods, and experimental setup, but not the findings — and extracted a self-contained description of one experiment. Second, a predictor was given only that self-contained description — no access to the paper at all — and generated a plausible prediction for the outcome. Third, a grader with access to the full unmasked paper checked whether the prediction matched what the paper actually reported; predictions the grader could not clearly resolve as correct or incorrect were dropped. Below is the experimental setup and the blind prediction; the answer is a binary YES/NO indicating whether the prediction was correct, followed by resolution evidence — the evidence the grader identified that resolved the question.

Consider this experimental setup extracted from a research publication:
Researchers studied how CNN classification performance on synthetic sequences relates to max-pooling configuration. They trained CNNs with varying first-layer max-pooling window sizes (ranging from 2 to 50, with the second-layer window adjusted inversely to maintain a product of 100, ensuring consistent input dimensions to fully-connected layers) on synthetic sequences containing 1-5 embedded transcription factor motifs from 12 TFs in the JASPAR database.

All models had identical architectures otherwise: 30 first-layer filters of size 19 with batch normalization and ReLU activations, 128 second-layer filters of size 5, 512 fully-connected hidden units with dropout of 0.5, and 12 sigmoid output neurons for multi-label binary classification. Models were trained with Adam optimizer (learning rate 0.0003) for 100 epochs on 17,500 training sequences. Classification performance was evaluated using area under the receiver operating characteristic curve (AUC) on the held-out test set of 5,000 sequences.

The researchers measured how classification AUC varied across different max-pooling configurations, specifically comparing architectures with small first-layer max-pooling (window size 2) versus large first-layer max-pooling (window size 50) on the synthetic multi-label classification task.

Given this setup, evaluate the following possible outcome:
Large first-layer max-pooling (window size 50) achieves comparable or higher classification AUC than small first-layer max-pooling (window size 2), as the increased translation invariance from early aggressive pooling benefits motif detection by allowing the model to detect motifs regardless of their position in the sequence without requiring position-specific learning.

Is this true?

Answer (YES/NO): YES